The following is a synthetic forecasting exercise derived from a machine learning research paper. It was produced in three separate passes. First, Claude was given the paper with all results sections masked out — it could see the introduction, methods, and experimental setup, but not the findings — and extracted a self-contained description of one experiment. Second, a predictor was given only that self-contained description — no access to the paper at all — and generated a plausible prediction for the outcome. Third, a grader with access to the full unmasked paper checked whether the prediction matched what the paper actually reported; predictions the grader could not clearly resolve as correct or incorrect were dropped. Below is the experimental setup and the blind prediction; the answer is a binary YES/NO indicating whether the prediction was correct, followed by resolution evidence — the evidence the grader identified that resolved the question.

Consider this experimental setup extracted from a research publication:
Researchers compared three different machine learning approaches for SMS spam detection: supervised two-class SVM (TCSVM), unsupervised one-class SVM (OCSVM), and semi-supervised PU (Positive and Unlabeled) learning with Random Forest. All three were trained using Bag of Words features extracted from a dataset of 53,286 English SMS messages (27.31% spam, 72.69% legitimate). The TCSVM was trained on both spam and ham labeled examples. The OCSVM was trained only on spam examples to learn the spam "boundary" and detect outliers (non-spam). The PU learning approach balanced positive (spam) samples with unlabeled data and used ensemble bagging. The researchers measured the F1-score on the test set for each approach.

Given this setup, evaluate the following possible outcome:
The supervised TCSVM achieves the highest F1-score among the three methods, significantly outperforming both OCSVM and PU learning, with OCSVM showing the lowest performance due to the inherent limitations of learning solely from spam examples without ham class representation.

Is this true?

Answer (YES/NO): NO